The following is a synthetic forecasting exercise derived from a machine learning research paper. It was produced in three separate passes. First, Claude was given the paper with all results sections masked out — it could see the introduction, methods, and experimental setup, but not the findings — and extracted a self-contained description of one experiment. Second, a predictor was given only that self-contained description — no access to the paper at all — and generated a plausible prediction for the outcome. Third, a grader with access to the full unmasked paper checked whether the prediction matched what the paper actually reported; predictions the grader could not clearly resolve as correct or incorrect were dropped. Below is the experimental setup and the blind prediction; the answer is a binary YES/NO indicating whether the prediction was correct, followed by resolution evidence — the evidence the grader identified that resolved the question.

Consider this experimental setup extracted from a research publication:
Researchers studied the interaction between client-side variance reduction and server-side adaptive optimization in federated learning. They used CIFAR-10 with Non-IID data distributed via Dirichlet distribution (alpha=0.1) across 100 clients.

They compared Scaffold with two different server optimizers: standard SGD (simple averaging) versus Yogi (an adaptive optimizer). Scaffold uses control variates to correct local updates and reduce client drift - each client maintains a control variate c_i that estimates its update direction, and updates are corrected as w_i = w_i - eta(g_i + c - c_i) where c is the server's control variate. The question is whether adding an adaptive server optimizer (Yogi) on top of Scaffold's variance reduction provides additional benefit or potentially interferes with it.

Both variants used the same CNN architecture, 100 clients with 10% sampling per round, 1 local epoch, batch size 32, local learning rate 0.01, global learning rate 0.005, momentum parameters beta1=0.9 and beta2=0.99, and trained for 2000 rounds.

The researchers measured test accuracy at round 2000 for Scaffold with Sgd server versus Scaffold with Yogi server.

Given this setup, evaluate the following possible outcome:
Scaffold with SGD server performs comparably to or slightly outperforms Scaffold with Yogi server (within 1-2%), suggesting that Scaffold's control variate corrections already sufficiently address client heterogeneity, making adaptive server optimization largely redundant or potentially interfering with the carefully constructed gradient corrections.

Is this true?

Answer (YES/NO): NO